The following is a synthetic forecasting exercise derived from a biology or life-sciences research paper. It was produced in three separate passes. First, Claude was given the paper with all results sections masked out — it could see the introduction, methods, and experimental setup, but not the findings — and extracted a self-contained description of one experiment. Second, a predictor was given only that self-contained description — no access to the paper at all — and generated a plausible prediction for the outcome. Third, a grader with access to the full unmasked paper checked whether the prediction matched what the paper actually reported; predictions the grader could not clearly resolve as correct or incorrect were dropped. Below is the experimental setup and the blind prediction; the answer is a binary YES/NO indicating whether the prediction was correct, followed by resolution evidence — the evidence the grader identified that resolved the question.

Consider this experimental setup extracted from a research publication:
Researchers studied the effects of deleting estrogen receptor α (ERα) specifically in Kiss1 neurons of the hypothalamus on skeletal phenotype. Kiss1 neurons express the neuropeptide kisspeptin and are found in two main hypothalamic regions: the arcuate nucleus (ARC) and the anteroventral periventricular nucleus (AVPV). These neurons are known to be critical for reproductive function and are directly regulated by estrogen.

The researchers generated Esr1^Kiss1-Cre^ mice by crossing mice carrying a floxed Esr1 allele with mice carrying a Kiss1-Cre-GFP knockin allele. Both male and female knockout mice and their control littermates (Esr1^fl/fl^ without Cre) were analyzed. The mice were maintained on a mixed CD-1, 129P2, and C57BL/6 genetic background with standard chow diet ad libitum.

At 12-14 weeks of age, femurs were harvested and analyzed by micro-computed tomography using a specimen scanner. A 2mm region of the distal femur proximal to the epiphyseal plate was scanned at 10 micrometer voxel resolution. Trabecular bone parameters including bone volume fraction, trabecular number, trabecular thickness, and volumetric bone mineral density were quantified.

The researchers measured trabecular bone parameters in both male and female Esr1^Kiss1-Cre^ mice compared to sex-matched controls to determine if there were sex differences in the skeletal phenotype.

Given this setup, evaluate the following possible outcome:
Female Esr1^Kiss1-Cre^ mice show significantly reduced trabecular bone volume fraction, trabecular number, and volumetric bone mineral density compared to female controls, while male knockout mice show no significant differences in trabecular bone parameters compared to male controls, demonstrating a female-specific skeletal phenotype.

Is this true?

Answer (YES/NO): NO